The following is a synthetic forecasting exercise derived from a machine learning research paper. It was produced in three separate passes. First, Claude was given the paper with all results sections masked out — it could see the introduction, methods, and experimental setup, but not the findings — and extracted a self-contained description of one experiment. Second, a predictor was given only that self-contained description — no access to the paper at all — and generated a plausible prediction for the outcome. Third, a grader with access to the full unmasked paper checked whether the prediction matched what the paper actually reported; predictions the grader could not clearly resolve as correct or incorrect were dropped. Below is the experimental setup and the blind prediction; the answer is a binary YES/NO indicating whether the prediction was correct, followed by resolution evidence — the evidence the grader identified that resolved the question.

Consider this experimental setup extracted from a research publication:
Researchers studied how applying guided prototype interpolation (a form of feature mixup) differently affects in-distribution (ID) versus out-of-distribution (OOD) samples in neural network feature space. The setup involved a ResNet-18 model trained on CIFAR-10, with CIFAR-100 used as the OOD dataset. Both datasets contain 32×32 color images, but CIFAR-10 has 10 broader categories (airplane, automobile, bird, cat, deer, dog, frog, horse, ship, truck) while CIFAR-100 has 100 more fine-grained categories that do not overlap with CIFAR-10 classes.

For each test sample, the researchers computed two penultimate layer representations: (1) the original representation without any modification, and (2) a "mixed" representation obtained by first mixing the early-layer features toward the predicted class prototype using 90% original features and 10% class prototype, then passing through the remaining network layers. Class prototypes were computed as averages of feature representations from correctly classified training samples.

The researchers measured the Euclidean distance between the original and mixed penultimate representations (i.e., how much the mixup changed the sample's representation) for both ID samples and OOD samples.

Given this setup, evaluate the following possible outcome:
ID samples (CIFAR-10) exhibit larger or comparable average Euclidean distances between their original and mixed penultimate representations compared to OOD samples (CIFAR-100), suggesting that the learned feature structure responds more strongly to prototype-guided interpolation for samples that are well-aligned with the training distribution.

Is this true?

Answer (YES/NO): NO